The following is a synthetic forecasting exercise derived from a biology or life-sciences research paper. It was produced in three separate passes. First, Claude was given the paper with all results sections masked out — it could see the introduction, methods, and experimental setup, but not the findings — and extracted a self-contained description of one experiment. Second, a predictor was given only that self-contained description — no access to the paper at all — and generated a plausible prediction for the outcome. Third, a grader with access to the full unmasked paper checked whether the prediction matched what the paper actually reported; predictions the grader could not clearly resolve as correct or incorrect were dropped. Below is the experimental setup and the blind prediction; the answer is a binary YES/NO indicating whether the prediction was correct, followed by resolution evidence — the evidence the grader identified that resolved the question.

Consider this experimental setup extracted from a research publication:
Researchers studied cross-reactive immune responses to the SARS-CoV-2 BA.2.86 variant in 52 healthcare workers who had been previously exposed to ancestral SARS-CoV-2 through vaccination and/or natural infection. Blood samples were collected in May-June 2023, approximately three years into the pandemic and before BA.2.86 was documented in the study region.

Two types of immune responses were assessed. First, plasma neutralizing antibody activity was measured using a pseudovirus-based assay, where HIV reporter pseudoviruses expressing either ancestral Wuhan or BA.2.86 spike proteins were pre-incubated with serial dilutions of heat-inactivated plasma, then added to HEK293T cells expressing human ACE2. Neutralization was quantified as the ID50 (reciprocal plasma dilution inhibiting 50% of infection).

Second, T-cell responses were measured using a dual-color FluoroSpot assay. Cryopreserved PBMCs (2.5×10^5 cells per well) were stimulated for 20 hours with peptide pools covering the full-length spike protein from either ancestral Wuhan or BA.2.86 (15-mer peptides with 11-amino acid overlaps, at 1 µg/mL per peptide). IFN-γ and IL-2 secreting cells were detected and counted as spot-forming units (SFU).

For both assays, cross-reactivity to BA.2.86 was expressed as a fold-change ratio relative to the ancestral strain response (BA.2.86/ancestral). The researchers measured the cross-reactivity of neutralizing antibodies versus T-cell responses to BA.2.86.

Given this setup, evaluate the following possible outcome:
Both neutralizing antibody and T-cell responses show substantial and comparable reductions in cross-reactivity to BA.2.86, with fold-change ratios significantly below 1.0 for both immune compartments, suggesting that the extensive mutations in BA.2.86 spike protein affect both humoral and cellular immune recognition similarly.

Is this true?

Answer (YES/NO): NO